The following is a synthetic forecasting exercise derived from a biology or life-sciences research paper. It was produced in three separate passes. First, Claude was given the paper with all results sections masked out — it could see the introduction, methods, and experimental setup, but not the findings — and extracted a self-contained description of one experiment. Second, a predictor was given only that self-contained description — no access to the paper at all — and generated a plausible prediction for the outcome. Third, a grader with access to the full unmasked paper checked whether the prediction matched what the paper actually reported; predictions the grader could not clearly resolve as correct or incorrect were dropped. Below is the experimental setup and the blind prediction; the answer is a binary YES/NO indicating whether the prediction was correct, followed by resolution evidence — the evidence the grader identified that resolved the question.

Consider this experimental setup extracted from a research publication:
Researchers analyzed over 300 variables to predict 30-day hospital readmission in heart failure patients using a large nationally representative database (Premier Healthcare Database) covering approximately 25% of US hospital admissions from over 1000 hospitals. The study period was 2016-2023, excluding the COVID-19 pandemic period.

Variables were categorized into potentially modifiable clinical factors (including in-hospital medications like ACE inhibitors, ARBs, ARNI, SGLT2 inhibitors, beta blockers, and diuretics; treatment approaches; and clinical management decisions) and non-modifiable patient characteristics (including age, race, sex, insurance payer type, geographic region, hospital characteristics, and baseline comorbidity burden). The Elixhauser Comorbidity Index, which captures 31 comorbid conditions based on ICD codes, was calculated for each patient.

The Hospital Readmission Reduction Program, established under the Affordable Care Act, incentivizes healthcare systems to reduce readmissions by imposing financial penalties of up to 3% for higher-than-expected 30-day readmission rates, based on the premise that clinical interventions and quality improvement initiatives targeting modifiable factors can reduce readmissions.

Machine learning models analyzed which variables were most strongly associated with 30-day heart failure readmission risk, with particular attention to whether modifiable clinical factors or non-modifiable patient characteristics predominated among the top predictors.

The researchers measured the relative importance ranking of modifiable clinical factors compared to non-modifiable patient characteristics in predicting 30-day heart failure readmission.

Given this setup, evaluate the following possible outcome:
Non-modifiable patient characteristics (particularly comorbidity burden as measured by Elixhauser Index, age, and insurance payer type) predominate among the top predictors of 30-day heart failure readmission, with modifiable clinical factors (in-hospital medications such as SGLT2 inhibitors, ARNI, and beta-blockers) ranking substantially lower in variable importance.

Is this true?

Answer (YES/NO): YES